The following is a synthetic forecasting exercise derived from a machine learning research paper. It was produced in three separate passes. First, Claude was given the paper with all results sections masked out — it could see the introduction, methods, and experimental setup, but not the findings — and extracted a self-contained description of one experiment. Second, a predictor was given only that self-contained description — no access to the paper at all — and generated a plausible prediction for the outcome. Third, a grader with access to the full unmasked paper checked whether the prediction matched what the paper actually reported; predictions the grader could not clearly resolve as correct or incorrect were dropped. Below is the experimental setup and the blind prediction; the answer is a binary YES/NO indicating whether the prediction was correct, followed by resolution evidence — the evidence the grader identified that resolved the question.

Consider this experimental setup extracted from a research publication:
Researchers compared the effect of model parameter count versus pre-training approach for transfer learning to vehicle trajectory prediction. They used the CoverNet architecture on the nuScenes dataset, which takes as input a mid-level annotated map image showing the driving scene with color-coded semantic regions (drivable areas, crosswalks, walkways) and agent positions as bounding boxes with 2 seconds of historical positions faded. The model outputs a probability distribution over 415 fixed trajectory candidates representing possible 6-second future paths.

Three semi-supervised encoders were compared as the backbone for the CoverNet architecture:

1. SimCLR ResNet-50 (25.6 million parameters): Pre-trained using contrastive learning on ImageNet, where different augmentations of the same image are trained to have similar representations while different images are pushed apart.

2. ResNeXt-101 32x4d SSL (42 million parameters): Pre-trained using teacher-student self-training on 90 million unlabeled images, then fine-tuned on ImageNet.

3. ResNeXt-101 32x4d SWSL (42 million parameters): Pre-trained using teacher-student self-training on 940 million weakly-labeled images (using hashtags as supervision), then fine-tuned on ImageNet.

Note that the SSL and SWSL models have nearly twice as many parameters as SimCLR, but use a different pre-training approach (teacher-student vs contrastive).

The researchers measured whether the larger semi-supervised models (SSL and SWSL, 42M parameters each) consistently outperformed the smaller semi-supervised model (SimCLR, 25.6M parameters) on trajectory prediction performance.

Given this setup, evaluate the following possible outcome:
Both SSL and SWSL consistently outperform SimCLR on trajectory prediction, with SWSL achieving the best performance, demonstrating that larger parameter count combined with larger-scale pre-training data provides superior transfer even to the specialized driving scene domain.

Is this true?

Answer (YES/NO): NO